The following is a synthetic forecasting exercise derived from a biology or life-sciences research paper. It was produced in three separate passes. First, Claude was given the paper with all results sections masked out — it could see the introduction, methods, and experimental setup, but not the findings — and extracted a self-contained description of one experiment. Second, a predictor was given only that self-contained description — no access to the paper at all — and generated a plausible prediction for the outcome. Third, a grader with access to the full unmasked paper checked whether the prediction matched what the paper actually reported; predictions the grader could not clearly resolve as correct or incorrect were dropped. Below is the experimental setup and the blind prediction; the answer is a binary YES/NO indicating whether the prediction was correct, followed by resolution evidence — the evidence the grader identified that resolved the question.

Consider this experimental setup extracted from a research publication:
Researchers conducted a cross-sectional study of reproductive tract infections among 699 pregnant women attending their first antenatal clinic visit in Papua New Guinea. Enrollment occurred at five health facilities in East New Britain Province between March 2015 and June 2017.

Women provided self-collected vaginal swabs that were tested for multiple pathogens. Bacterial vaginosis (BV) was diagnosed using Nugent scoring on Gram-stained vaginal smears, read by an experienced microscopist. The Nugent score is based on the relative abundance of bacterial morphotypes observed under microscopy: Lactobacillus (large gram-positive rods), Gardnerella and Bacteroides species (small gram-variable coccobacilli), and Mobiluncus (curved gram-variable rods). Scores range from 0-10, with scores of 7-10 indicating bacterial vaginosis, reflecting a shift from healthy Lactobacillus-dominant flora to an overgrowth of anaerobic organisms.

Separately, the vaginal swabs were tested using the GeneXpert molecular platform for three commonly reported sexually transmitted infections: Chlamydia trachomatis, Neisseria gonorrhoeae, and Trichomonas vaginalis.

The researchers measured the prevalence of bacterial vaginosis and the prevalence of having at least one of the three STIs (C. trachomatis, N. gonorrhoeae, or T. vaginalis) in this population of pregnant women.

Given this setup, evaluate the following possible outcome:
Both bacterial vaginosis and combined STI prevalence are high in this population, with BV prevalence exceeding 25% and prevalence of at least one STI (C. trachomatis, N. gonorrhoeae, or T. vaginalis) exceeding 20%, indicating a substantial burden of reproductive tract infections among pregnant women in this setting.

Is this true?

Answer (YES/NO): YES